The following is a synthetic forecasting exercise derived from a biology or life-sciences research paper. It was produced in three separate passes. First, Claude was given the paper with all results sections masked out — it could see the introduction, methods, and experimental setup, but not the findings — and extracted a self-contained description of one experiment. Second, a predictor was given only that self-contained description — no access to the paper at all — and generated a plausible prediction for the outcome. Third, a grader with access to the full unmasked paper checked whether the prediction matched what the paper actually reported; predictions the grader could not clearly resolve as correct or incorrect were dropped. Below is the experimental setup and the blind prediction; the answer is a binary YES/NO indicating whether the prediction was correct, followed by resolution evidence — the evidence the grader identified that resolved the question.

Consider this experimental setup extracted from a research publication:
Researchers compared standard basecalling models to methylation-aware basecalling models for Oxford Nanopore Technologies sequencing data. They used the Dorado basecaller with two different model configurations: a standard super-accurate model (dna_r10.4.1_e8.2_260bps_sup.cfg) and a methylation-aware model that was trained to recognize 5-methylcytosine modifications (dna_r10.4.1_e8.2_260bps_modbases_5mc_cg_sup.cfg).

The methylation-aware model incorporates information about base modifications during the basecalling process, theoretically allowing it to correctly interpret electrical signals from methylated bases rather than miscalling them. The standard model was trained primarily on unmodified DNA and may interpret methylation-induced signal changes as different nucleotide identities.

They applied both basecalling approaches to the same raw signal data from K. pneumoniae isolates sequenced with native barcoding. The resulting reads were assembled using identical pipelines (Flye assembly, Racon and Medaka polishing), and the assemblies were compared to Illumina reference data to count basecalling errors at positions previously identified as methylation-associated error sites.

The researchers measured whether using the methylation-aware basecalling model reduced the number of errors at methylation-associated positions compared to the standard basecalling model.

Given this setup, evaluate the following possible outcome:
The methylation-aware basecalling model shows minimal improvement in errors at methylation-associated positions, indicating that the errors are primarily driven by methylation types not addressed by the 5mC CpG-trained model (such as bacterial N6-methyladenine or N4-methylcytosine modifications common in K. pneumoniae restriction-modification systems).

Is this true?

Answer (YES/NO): YES